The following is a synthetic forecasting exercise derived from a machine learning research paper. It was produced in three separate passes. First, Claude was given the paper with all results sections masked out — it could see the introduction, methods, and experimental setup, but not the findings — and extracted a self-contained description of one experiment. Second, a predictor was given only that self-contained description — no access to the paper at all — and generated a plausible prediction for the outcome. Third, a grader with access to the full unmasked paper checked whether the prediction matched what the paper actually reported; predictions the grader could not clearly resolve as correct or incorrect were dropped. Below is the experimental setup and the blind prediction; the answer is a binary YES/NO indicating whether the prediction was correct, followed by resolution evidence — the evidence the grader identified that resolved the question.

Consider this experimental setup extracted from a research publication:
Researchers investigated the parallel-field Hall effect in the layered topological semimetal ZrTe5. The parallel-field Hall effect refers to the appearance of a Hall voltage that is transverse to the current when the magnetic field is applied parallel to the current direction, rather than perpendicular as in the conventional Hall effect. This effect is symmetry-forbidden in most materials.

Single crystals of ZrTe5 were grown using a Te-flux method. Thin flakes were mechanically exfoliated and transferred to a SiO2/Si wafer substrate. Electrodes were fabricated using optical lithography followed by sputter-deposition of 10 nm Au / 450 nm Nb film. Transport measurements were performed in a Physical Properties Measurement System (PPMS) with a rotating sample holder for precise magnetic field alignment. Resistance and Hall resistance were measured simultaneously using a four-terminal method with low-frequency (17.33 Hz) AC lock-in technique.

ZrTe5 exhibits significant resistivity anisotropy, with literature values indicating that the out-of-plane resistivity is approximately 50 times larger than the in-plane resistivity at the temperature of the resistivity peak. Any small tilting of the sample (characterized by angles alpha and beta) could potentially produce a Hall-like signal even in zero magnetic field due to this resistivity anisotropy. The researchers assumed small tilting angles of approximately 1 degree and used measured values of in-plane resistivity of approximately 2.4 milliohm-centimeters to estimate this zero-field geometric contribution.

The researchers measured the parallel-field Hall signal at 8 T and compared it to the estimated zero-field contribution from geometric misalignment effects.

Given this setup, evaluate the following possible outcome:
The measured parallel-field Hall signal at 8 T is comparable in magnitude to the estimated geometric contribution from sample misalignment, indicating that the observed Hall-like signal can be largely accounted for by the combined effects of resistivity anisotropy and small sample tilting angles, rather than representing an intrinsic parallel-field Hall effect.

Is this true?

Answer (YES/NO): NO